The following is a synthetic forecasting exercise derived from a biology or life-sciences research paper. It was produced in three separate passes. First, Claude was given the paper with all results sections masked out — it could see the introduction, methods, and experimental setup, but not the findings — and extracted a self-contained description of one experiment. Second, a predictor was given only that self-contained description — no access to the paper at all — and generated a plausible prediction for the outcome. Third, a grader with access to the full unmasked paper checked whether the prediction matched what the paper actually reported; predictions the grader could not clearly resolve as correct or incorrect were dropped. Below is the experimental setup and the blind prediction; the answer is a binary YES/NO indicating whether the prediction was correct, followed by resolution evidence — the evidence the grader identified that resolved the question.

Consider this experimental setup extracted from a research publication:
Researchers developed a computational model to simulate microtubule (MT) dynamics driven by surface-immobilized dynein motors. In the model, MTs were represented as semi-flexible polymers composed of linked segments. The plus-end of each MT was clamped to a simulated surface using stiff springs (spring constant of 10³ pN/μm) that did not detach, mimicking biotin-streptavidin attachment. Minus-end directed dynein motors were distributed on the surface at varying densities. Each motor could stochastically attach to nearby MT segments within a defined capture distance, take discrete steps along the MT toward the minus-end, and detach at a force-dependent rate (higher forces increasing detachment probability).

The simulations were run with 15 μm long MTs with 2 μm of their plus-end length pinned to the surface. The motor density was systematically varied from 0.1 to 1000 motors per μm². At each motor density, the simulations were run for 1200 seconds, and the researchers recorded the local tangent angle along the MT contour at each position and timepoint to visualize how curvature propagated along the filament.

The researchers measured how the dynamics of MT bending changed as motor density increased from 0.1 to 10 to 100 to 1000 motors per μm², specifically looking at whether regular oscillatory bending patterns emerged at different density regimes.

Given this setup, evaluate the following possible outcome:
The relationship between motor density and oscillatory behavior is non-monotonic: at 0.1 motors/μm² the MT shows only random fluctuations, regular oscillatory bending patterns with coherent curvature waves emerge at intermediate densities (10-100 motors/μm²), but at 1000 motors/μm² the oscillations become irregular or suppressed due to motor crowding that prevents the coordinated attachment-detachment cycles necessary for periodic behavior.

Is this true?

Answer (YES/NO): NO